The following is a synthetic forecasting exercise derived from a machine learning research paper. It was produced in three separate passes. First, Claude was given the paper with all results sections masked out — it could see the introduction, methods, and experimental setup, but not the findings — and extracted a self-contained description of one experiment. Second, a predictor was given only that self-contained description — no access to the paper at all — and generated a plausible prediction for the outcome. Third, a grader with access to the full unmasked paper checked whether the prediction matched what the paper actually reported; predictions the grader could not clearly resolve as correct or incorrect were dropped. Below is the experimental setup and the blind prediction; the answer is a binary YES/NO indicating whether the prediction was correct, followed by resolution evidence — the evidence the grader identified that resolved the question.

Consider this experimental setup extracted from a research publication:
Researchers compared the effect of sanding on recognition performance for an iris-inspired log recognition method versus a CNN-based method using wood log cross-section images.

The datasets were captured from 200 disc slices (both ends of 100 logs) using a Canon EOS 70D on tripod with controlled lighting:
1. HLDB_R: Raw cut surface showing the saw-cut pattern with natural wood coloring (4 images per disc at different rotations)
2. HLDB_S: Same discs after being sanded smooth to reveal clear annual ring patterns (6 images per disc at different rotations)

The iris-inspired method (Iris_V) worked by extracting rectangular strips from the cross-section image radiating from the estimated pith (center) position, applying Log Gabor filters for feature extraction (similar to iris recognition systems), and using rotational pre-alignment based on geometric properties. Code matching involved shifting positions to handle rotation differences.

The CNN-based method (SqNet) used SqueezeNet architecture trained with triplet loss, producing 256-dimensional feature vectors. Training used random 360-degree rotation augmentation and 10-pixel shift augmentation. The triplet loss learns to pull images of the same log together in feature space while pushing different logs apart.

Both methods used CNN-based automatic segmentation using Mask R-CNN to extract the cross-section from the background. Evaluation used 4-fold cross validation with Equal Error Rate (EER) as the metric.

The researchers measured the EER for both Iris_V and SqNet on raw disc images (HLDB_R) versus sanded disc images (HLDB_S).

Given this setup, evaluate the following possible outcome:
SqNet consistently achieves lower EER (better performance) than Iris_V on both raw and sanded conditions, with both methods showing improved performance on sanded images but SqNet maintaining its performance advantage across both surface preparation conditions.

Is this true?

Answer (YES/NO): NO